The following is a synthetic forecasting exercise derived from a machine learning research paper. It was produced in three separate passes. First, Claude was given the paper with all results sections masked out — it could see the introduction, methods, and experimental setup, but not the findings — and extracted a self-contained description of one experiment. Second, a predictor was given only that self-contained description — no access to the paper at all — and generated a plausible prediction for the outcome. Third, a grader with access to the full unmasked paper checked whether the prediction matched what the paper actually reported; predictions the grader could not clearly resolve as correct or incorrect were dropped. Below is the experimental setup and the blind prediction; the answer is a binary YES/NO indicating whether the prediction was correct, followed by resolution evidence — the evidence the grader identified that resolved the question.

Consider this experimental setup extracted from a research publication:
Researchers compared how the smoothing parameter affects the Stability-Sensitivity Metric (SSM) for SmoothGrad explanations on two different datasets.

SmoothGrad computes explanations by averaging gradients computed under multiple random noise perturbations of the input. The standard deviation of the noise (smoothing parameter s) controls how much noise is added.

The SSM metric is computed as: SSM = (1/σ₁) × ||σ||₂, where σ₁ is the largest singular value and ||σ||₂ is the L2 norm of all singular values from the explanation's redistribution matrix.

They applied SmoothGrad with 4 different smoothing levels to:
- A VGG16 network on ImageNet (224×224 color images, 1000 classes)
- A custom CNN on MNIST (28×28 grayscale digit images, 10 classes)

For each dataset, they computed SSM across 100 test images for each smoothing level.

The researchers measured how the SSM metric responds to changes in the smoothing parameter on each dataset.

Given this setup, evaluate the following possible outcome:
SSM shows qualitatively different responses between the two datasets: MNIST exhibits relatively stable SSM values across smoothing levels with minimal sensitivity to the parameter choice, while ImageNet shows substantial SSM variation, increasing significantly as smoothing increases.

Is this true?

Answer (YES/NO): NO